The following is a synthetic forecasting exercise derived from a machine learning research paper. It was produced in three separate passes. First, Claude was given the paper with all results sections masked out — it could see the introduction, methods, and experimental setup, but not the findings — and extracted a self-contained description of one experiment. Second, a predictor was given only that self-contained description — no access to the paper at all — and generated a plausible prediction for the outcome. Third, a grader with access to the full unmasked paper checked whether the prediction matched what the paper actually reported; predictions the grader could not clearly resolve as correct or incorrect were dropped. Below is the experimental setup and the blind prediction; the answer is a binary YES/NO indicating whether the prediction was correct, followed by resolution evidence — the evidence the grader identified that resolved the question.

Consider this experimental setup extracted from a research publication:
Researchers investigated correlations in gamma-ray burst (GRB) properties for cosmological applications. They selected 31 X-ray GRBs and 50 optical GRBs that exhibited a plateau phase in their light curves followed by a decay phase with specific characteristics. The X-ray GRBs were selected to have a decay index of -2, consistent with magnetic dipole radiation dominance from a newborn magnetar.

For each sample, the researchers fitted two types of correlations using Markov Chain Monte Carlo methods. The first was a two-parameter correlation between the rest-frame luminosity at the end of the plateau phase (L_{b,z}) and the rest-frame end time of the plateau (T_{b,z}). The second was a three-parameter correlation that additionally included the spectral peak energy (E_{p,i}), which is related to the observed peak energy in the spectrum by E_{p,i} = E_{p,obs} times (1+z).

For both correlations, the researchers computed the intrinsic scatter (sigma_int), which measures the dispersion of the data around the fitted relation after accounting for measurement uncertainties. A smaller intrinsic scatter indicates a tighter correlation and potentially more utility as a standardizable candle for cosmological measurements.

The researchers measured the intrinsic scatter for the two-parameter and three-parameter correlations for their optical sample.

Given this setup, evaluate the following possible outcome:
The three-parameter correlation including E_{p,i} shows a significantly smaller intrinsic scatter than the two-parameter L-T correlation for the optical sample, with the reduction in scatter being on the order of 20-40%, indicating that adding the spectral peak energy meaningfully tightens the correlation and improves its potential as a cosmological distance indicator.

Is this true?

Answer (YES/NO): NO